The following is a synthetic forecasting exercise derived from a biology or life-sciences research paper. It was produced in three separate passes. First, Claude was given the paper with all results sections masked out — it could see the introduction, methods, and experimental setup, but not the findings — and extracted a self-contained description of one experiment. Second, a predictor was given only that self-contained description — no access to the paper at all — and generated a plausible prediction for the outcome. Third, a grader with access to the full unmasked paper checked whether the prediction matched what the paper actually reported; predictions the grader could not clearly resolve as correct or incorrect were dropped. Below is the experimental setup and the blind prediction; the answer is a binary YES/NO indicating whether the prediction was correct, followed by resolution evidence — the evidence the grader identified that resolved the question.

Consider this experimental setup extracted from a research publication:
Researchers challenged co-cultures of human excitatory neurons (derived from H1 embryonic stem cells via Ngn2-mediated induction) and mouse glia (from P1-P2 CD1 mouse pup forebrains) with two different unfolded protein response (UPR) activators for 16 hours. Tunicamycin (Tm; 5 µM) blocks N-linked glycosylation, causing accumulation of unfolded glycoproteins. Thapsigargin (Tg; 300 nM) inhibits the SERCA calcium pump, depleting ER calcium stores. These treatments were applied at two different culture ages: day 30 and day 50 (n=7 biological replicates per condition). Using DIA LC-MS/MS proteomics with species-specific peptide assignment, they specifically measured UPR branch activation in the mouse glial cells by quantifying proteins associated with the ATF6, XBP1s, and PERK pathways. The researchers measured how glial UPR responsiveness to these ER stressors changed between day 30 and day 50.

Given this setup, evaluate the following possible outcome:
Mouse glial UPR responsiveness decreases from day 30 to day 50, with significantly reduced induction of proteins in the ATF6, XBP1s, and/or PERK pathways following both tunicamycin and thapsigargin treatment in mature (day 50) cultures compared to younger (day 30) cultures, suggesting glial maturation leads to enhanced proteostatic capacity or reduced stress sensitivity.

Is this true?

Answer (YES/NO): NO